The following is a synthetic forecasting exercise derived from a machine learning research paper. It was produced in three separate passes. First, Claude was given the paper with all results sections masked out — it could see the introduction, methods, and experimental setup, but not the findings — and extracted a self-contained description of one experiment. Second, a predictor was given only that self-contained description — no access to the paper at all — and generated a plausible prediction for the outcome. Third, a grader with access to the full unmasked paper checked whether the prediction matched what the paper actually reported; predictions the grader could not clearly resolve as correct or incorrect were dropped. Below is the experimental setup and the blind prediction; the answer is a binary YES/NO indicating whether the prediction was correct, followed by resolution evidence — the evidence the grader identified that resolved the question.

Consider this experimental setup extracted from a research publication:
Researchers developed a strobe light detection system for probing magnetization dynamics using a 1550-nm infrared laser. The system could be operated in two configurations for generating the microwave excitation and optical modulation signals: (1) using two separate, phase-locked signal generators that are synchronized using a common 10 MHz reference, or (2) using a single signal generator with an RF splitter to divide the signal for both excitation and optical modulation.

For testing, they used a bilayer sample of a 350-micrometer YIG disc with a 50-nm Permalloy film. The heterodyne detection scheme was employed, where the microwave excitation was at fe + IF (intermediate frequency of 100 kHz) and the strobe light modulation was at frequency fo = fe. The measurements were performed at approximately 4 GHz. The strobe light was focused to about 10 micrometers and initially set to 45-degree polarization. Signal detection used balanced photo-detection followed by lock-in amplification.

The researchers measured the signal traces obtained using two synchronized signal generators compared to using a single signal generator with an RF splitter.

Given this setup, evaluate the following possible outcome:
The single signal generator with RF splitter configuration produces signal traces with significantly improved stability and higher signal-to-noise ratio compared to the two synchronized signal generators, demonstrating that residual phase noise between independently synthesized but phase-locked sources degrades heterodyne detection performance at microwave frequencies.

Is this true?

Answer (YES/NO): NO